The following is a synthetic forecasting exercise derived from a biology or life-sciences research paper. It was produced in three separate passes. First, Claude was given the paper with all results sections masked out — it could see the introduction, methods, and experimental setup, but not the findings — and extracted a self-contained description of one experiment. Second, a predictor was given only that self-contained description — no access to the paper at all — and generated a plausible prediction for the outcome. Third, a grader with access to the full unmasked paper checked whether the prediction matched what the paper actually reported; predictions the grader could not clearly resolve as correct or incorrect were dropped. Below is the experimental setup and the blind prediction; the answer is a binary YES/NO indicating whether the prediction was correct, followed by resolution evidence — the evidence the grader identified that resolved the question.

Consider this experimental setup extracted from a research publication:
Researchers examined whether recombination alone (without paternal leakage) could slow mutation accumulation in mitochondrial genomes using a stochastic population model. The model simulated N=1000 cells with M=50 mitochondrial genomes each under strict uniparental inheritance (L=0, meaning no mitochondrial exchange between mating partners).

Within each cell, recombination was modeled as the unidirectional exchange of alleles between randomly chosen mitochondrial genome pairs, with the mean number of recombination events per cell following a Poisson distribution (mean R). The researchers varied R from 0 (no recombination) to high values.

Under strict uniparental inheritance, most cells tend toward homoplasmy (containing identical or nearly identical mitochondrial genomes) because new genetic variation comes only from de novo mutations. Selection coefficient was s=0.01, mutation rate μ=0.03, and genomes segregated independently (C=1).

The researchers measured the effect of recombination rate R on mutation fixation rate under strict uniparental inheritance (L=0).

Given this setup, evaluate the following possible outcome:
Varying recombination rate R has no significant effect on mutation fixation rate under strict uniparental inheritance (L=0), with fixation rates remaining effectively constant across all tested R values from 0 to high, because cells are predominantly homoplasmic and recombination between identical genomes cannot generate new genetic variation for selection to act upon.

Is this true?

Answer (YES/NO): YES